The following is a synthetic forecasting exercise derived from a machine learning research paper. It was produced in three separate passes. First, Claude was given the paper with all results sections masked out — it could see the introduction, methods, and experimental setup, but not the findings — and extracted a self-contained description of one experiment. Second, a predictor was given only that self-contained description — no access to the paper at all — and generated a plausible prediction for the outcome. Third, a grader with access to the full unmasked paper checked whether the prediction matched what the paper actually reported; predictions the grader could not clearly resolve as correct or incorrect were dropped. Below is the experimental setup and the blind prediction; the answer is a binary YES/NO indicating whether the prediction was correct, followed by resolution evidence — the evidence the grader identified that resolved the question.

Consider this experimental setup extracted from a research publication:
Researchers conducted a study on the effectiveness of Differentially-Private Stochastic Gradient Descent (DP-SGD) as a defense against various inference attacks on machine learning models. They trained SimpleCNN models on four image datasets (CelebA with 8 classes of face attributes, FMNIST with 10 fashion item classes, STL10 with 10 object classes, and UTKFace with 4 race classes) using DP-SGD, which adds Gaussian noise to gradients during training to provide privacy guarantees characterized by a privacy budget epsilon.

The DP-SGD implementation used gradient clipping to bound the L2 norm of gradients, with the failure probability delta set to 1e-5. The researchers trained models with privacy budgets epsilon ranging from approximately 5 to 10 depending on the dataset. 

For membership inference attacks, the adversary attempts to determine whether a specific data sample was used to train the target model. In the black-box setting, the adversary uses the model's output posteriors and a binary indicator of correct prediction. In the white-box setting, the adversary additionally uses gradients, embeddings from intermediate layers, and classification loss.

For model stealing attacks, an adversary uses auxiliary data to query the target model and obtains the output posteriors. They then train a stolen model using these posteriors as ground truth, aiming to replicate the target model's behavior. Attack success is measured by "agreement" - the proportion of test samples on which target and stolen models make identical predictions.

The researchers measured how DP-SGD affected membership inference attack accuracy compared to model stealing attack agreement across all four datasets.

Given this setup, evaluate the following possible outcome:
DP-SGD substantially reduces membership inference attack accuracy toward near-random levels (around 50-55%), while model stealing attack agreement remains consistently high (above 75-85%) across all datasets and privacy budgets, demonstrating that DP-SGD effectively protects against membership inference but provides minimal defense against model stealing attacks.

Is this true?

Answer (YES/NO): NO